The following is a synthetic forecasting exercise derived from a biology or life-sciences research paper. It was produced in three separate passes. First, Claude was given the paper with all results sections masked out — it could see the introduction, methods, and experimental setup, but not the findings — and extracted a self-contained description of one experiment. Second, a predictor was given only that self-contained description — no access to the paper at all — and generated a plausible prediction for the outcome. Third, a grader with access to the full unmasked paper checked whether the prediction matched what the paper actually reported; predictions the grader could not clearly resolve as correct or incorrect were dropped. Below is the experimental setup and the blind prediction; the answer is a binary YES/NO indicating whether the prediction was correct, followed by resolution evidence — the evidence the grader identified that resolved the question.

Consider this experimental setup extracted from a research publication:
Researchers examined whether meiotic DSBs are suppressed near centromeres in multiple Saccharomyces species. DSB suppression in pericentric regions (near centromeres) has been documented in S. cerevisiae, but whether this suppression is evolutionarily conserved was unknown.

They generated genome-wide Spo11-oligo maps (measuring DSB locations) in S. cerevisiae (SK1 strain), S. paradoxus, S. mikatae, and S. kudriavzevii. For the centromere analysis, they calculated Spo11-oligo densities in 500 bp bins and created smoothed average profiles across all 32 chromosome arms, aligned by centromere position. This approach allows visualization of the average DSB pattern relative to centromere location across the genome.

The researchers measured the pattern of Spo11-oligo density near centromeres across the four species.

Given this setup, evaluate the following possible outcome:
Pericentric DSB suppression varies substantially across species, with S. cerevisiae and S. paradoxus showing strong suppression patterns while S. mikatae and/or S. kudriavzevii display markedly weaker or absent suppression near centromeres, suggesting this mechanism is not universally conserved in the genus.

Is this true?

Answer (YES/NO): NO